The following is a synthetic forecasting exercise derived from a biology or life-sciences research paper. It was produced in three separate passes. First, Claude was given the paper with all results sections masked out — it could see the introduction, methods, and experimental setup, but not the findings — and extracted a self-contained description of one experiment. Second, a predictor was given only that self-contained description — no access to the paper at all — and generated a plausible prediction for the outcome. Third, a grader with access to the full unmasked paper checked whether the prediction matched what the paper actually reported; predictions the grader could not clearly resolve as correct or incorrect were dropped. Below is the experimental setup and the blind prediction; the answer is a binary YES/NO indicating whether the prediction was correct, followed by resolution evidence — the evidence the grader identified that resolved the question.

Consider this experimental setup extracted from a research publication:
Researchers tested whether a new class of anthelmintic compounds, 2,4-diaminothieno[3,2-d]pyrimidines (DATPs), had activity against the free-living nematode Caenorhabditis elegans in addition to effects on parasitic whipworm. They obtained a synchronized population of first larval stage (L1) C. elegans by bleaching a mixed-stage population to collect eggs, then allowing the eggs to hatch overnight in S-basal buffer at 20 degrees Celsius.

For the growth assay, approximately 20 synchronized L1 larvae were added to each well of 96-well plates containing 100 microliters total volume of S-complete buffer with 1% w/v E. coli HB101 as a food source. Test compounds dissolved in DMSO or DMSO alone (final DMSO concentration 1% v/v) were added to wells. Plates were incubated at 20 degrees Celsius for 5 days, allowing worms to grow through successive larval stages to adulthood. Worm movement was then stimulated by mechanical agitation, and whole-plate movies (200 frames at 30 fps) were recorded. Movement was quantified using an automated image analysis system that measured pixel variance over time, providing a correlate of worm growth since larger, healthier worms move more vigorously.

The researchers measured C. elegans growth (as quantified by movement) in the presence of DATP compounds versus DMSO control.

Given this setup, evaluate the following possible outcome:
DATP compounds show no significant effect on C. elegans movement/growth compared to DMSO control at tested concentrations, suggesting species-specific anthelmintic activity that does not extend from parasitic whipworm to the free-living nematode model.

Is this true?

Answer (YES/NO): NO